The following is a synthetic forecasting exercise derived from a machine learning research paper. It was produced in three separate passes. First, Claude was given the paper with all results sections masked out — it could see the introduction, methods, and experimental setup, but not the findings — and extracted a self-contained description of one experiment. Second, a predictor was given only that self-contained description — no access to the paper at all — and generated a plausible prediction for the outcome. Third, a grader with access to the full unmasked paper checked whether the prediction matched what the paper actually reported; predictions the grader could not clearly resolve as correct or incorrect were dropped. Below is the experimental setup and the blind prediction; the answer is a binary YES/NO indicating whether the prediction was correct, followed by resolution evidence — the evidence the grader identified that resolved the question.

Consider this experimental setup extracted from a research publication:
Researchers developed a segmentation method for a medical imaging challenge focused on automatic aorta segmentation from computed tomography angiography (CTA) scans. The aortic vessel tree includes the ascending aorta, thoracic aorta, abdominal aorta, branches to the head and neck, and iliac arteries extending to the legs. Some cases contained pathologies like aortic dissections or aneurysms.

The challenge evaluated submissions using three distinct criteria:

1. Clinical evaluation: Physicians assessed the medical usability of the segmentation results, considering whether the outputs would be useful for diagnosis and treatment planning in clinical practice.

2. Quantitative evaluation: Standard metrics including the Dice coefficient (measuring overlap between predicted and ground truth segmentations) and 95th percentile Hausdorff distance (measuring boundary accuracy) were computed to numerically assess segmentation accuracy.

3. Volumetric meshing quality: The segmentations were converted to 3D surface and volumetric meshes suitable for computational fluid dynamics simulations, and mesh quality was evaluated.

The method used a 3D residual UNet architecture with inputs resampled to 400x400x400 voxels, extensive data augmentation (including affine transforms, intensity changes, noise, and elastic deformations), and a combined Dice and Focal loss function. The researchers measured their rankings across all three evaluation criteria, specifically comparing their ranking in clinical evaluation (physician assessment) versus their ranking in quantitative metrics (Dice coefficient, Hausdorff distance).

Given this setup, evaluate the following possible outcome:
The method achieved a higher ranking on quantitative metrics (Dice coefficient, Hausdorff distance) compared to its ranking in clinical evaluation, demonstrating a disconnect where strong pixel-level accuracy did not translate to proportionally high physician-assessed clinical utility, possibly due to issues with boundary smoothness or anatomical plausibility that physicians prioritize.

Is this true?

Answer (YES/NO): NO